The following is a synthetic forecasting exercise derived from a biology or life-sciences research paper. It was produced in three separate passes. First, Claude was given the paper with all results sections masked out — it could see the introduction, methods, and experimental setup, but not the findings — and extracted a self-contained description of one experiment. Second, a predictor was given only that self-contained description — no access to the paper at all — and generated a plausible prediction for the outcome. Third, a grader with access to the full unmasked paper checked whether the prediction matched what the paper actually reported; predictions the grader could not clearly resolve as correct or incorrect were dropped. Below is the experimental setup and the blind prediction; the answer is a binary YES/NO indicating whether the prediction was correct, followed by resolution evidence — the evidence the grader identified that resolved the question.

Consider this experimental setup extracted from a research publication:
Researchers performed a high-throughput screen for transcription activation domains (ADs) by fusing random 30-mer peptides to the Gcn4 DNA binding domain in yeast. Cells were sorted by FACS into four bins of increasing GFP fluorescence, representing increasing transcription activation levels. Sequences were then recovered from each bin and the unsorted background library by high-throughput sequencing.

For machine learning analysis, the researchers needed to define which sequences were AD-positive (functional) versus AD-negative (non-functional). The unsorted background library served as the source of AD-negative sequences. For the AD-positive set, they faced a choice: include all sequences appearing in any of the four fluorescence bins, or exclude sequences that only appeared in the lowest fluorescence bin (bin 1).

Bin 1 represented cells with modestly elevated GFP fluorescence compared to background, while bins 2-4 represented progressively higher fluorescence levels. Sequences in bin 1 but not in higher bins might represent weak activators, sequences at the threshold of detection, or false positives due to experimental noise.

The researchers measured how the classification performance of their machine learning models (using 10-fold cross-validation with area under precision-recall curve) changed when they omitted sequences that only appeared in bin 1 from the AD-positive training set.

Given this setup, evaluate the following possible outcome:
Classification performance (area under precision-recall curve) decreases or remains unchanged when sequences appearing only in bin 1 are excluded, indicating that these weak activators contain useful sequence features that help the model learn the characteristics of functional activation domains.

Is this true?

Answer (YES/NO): NO